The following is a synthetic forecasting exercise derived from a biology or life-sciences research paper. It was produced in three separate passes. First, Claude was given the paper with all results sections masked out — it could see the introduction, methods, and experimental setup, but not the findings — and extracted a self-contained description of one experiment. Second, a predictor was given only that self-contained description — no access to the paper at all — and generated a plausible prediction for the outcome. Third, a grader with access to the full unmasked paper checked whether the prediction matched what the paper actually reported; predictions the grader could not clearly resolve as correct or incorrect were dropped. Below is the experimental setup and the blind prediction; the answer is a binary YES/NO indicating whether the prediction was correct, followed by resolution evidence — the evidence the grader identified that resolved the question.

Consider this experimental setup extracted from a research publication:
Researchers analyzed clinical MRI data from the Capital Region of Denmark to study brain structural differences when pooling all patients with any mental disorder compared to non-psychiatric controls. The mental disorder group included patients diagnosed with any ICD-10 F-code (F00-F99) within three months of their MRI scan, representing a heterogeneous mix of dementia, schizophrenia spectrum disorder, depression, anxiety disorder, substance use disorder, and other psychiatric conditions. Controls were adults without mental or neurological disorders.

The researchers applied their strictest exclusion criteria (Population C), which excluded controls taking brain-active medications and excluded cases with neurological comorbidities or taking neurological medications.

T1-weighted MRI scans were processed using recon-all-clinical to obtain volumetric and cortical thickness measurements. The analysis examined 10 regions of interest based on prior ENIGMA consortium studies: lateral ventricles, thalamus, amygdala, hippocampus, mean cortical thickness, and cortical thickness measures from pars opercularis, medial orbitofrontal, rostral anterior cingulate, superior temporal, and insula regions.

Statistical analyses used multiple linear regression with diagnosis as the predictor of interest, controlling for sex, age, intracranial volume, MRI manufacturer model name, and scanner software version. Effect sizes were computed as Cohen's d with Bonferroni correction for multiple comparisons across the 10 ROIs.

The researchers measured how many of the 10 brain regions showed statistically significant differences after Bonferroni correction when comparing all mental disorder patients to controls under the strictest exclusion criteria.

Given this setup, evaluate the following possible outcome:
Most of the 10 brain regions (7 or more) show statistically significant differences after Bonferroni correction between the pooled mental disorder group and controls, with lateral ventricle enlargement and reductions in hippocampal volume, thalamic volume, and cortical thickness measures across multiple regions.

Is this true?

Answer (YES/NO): YES